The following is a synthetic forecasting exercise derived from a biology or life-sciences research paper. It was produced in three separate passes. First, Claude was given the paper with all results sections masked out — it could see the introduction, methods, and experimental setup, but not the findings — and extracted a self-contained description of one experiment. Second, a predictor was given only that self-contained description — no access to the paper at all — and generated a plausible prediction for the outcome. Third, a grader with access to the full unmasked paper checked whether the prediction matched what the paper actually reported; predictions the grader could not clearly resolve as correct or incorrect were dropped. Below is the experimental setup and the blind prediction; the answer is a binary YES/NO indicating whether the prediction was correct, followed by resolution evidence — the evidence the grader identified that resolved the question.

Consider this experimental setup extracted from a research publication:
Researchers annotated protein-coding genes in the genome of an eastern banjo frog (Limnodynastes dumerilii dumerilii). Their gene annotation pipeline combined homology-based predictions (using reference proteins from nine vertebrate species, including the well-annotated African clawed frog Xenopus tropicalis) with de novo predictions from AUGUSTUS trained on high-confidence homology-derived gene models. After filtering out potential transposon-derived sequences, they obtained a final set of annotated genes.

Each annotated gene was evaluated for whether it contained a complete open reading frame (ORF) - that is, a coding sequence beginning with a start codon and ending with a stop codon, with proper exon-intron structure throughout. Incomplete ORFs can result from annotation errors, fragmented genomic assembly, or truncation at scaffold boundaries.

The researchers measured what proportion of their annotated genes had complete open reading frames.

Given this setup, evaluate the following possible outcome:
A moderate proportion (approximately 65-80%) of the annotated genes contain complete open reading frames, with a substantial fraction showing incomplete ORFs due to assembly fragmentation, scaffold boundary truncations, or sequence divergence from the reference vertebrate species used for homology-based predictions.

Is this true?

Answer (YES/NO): YES